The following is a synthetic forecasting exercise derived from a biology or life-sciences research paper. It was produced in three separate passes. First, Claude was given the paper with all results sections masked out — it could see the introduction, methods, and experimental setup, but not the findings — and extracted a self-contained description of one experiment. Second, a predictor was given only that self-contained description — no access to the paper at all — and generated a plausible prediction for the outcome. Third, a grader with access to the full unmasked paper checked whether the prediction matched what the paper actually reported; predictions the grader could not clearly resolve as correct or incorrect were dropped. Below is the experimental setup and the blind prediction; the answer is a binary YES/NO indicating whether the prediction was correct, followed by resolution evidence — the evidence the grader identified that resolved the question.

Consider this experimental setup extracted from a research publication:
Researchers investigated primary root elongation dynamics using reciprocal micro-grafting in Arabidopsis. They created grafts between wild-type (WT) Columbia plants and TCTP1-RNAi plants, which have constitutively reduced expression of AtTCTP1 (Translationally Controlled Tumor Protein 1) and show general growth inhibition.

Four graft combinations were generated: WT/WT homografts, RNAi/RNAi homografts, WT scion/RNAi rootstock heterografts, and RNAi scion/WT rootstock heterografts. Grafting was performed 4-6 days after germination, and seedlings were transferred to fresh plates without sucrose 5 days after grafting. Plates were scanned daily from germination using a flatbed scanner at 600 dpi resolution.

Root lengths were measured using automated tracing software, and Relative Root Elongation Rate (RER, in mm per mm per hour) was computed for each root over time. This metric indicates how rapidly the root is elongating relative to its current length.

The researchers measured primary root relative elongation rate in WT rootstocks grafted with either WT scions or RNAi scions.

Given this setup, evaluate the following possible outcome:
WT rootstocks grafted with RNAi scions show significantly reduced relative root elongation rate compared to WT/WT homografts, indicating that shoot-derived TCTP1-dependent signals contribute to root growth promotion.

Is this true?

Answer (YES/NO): NO